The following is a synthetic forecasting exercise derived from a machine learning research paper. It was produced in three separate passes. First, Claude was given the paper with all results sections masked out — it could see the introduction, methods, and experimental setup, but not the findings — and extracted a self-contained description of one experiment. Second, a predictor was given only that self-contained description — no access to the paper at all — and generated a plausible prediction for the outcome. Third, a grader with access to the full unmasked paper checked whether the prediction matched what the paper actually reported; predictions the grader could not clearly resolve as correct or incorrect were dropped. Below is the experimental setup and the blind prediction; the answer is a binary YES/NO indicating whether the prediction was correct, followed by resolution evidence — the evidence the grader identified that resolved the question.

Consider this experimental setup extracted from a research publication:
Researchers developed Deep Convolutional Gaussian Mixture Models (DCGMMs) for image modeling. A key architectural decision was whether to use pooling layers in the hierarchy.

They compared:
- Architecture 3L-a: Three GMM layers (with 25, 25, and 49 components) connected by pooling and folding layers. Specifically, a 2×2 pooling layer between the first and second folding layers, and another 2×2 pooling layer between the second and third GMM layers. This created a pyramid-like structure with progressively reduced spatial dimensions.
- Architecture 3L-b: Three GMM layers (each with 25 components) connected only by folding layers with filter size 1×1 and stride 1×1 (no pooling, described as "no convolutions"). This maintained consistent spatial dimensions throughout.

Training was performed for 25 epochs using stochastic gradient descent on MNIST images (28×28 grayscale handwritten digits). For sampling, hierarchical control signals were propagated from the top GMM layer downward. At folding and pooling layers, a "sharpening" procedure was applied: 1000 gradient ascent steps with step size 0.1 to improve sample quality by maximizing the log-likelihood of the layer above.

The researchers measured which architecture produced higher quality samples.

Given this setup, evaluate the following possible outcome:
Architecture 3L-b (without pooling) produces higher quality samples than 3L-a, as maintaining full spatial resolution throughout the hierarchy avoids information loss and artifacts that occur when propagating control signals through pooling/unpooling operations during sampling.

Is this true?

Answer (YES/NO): NO